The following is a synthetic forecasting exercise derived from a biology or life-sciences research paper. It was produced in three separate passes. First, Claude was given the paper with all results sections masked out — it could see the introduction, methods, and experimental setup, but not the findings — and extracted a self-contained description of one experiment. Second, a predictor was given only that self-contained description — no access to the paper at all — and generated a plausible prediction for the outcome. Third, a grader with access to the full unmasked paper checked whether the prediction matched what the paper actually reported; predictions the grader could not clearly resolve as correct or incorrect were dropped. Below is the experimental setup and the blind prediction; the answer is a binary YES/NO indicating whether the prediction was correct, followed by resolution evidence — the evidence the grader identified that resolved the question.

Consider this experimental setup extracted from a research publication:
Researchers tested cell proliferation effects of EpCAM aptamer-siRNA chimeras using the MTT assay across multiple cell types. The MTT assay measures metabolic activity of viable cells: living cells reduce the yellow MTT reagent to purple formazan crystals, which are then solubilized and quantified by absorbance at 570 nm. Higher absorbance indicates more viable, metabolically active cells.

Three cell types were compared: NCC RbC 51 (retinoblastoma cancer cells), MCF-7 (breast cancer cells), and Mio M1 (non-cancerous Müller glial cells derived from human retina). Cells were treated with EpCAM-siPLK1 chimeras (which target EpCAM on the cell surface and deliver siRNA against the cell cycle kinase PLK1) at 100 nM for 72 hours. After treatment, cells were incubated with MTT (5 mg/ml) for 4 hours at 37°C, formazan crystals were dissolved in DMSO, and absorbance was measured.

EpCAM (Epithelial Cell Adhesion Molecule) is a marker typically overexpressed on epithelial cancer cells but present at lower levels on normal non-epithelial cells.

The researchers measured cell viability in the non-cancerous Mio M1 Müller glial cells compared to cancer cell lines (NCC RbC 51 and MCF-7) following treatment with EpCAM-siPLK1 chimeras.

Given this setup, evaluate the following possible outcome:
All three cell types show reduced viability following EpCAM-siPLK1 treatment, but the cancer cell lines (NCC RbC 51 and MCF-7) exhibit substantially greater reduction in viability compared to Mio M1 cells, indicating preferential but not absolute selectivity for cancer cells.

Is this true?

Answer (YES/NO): NO